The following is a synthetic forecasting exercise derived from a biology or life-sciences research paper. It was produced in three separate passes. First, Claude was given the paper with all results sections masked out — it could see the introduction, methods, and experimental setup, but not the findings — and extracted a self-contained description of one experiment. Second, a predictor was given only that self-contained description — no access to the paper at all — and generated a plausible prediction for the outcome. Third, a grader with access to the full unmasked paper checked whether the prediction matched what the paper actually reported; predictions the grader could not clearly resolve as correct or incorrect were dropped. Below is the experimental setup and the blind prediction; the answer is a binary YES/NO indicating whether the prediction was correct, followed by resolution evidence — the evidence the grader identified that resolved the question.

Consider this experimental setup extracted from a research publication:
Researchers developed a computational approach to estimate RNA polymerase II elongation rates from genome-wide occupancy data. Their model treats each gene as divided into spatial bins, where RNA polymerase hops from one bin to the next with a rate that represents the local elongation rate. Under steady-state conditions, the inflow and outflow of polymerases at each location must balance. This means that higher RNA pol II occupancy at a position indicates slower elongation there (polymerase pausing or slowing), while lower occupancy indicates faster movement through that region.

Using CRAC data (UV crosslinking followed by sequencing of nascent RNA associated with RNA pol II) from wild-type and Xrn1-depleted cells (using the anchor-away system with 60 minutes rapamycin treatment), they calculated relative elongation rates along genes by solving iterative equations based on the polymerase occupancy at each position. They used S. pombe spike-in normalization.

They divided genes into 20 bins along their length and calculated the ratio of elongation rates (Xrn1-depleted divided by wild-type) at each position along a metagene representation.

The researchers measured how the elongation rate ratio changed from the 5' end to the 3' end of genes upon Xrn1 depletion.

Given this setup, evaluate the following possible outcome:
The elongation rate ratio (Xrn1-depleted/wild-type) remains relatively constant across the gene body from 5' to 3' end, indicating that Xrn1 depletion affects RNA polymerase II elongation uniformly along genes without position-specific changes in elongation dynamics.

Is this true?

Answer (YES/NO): NO